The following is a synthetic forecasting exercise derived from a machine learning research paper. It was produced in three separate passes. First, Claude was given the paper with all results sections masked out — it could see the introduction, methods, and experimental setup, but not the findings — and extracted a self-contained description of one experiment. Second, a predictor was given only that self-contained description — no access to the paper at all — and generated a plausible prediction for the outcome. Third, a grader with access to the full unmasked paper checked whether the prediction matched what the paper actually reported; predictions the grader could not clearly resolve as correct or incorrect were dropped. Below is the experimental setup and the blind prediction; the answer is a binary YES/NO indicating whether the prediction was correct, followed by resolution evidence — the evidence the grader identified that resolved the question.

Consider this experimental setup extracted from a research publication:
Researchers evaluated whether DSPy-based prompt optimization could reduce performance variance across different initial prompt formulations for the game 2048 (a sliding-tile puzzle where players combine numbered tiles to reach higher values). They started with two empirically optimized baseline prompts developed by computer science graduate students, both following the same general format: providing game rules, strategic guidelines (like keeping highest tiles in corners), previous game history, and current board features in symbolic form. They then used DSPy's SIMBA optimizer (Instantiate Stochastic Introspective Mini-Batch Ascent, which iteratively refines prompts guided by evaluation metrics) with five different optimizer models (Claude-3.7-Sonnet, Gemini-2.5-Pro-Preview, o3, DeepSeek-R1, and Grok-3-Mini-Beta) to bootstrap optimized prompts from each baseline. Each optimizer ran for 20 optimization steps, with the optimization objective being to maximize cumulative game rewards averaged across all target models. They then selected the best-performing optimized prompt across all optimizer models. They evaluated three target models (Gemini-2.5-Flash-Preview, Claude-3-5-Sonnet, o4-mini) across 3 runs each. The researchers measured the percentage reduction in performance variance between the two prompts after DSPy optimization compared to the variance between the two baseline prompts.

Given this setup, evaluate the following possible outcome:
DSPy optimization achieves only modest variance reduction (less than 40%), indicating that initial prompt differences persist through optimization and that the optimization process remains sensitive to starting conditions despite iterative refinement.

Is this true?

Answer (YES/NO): NO